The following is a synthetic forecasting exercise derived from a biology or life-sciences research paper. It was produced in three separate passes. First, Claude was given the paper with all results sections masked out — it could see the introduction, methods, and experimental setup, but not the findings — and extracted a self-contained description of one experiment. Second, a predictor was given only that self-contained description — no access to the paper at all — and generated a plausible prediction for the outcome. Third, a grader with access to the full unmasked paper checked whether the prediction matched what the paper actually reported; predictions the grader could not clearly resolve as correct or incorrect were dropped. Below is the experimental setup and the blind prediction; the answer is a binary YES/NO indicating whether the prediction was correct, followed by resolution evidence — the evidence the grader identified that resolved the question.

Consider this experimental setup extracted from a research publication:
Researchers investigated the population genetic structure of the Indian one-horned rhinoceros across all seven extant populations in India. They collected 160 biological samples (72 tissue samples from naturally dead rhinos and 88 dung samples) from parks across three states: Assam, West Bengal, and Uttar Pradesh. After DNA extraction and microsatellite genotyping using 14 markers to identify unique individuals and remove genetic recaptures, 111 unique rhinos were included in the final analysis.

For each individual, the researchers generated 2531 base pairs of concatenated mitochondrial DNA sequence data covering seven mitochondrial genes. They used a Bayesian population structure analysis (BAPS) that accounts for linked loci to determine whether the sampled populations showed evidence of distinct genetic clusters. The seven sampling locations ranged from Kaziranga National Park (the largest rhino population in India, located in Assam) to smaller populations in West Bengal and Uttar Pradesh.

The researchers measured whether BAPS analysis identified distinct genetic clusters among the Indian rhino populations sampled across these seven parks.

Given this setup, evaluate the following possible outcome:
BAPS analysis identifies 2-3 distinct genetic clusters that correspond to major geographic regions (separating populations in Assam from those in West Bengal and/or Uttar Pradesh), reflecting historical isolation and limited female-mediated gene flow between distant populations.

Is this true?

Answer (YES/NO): YES